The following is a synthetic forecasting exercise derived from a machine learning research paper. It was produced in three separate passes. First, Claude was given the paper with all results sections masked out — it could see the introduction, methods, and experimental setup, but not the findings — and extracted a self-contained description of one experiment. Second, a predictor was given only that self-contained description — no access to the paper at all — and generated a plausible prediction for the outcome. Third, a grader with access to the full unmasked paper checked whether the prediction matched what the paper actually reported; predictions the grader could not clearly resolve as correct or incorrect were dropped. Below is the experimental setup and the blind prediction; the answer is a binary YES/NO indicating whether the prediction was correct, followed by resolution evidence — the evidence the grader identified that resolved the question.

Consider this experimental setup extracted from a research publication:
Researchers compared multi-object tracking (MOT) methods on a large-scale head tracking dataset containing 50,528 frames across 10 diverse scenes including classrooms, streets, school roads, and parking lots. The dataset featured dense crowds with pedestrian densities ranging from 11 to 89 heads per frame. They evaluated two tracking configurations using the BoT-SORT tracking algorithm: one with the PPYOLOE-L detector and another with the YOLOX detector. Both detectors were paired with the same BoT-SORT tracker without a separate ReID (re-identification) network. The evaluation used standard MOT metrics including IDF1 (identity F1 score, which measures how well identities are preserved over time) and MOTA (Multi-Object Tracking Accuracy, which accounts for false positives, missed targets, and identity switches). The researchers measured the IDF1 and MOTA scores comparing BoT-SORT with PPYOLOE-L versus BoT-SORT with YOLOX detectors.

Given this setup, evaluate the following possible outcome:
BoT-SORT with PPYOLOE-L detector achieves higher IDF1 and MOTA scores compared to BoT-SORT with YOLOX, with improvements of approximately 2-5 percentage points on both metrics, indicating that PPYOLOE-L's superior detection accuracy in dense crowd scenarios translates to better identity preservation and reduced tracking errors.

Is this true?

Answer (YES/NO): NO